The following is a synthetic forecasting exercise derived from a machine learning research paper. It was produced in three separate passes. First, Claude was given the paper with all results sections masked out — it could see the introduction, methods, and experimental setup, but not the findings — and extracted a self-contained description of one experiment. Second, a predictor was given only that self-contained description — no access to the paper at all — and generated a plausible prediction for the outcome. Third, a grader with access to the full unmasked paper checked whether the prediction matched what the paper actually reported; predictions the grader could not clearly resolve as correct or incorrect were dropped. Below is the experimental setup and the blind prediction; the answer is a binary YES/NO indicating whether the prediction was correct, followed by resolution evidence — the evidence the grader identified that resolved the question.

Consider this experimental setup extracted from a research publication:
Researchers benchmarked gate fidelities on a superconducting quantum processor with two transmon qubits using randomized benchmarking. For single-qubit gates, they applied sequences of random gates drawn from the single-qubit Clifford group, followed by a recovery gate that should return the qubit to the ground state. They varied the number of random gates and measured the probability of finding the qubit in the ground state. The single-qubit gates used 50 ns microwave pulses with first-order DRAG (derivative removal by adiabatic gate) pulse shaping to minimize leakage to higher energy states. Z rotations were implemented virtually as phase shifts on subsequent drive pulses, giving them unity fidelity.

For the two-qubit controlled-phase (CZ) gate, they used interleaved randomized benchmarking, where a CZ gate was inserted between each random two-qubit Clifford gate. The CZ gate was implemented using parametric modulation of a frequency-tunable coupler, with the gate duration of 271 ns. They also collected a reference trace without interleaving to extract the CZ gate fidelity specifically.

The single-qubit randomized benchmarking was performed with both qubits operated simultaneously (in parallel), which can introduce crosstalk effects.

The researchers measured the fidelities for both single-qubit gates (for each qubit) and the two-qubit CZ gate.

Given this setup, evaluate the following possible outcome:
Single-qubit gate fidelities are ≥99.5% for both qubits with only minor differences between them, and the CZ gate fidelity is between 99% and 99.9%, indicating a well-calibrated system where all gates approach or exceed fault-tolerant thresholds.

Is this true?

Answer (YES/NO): NO